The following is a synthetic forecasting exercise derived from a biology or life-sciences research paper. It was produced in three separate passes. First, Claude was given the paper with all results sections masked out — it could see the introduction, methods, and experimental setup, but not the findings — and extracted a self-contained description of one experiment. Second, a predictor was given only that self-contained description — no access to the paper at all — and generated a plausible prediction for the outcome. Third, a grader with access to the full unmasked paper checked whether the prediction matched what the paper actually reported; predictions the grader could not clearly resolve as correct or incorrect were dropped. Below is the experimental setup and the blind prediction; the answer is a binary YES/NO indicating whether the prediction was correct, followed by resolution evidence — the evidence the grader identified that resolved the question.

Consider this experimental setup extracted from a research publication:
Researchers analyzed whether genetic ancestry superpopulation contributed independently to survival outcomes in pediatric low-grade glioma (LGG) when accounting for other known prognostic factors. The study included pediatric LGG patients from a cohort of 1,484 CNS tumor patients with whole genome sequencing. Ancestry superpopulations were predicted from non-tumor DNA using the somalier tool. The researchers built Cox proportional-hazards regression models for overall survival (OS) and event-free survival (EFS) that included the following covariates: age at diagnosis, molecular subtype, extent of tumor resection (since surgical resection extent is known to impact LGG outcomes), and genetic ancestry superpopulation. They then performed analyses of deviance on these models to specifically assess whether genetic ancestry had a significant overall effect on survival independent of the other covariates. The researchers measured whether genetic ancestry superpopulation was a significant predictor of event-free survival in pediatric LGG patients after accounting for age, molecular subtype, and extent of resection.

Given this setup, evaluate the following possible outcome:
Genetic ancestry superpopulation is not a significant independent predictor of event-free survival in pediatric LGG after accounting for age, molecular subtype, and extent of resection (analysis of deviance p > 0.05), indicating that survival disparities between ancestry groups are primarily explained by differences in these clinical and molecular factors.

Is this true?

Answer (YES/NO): YES